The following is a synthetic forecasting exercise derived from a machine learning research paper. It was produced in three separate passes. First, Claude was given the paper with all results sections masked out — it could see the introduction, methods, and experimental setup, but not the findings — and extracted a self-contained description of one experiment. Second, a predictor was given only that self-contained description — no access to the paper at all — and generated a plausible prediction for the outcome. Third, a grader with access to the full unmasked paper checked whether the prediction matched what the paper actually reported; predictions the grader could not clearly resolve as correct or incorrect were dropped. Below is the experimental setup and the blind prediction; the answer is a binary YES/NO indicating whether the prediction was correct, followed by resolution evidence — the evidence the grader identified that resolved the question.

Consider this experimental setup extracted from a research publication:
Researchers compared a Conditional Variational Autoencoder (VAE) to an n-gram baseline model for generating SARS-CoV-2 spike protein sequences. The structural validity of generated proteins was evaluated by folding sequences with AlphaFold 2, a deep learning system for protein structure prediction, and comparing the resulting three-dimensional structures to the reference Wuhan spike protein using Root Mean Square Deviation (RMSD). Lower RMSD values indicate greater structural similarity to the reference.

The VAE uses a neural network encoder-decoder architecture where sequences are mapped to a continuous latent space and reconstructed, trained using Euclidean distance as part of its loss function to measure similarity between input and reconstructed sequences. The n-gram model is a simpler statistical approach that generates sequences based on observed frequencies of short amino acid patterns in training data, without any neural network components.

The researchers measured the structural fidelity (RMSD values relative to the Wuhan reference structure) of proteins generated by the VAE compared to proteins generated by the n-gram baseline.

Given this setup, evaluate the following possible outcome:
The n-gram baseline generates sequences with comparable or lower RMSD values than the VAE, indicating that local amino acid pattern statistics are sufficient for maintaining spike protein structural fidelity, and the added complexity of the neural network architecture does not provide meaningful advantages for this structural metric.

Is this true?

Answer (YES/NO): YES